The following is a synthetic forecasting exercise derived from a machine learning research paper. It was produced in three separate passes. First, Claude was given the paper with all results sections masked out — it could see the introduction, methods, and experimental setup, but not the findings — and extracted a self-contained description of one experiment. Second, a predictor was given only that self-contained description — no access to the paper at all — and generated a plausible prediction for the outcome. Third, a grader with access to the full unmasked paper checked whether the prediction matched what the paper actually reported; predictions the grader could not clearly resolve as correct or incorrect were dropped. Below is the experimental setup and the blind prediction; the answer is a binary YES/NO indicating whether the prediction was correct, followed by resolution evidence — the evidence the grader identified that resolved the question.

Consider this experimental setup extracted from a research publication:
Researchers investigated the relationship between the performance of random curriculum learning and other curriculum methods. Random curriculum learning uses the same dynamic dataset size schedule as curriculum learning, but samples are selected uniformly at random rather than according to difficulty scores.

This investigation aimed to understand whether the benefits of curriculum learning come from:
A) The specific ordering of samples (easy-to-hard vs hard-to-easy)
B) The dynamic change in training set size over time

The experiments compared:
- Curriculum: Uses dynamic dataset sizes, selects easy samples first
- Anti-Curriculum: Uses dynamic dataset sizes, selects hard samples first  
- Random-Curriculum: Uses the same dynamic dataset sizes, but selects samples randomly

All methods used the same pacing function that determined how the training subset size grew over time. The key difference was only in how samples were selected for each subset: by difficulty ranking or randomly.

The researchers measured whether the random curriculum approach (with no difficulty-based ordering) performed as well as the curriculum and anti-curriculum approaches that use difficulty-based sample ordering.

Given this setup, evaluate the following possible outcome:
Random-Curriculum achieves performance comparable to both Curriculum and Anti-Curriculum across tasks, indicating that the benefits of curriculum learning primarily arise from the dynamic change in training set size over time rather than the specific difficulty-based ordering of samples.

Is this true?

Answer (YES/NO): NO